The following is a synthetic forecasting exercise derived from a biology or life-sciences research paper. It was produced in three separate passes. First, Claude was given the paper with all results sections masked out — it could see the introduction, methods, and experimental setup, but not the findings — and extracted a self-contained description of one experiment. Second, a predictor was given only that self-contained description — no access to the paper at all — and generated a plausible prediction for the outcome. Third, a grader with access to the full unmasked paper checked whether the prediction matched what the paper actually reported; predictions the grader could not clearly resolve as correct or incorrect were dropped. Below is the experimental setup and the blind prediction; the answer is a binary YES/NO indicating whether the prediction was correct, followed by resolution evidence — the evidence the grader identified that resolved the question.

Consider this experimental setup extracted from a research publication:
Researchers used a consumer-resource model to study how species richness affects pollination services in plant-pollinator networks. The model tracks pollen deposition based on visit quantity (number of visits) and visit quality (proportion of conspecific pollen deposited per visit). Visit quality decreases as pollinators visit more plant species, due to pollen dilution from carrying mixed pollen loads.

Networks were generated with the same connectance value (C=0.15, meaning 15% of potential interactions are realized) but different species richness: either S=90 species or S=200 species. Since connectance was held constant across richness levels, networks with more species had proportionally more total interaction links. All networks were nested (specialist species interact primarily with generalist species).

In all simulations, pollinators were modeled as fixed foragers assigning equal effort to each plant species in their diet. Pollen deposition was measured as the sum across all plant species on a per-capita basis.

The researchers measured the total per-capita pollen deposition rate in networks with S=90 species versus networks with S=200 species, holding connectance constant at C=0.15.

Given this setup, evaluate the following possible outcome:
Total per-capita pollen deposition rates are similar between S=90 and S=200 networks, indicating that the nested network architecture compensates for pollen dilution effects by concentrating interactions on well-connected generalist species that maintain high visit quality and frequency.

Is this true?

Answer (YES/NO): NO